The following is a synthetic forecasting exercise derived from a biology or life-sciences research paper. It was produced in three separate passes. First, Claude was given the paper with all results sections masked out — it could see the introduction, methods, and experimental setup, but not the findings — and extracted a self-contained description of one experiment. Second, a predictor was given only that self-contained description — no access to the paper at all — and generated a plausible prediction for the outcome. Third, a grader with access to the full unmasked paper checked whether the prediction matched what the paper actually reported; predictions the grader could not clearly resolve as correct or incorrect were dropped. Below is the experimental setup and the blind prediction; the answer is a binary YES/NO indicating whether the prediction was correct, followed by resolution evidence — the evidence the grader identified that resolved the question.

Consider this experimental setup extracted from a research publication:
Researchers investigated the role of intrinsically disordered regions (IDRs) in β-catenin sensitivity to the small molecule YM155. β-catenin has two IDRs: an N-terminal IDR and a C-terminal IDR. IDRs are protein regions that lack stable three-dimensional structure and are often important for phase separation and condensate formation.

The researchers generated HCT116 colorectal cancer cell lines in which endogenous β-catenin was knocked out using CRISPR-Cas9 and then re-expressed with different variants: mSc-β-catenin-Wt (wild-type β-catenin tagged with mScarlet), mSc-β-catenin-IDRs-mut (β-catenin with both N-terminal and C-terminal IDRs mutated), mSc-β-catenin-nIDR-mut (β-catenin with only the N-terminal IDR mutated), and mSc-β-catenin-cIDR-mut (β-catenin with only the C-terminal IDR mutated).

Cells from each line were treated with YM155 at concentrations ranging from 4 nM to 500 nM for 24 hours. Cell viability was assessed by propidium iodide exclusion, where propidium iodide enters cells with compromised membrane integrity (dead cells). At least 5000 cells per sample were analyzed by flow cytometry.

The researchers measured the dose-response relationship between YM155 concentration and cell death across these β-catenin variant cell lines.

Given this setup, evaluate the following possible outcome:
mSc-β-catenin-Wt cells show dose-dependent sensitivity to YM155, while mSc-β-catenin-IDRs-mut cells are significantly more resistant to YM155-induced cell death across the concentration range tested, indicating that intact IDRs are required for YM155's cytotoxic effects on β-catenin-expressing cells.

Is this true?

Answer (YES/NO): YES